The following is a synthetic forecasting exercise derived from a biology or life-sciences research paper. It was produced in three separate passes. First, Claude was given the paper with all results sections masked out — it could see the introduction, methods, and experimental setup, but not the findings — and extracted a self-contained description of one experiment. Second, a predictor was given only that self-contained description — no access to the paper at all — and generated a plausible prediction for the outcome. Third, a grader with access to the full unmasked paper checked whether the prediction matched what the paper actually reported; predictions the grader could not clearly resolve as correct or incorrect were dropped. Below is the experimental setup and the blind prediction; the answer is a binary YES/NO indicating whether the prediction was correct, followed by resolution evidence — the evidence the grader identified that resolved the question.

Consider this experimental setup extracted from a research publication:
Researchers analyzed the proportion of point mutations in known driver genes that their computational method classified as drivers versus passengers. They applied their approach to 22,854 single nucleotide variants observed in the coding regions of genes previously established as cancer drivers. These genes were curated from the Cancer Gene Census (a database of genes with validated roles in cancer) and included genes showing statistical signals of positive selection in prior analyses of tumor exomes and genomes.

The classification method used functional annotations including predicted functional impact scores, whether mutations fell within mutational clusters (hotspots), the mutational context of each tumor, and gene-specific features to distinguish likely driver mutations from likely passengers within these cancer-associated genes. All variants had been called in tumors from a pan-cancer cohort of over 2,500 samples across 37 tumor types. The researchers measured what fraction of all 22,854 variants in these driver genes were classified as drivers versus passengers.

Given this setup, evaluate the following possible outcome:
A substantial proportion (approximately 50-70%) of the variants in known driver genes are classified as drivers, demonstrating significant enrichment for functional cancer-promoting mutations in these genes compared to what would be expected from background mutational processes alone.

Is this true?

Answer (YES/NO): NO